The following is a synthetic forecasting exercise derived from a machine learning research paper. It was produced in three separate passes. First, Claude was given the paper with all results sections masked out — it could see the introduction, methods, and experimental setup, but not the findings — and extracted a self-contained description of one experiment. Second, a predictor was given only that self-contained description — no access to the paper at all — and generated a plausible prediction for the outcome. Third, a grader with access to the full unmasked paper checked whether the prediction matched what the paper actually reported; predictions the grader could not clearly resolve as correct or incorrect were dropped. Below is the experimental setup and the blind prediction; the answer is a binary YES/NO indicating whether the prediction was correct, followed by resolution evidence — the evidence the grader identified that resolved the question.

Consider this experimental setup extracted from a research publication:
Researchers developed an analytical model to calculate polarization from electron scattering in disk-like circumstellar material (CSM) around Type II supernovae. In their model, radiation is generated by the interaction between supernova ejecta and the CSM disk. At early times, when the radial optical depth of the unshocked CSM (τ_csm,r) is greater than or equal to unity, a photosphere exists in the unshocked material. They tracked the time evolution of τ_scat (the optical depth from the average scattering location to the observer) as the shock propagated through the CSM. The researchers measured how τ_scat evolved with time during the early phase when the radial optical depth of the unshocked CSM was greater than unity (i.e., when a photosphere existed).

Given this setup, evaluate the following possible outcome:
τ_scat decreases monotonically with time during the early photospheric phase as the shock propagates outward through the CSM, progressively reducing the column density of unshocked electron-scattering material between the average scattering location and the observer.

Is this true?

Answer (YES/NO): NO